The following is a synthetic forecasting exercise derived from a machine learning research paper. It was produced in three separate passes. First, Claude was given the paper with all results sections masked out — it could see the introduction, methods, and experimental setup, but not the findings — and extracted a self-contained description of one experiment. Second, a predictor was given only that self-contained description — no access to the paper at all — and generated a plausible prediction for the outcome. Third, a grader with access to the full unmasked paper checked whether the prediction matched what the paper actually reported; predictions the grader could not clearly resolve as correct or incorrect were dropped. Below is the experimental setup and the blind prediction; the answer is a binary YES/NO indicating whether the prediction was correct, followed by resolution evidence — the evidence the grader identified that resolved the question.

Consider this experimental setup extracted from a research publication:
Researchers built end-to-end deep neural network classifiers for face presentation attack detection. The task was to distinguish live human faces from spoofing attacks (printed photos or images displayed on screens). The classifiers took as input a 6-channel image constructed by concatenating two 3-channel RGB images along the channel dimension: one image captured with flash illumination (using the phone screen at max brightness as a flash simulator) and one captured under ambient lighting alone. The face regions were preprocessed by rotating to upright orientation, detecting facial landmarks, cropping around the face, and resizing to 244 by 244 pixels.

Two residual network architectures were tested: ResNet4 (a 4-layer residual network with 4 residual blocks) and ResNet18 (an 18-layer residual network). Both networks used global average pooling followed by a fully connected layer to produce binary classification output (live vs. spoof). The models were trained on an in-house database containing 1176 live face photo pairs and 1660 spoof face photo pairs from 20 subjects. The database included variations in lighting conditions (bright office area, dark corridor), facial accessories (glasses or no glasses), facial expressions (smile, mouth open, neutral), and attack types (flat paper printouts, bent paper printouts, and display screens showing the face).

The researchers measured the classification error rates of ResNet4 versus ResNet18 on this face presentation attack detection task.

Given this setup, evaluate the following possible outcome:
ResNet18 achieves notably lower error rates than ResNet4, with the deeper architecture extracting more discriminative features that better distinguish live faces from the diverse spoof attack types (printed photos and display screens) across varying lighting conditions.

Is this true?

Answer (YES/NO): NO